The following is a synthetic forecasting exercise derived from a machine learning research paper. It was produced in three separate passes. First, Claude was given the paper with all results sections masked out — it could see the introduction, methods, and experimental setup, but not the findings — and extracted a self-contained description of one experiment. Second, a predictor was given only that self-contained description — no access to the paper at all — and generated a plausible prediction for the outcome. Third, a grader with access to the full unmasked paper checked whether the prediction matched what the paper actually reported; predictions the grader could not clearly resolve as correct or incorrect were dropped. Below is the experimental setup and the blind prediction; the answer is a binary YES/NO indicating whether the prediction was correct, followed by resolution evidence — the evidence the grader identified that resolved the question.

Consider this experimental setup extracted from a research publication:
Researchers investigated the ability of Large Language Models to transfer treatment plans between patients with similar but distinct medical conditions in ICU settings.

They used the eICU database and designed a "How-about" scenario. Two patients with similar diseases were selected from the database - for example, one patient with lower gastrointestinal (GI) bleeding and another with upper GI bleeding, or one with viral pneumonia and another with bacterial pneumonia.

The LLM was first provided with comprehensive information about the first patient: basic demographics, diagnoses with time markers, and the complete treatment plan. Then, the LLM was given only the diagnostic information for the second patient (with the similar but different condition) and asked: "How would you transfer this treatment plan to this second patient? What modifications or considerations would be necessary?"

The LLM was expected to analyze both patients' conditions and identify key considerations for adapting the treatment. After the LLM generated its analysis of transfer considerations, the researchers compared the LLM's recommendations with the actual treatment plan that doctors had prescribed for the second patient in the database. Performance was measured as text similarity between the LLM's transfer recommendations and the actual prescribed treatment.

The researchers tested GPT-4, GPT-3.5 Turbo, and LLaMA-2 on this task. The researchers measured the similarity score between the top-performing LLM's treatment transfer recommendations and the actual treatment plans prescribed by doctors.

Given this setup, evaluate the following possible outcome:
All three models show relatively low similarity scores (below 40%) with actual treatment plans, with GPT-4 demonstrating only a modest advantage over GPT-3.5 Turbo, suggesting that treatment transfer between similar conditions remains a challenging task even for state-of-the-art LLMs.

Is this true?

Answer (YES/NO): NO